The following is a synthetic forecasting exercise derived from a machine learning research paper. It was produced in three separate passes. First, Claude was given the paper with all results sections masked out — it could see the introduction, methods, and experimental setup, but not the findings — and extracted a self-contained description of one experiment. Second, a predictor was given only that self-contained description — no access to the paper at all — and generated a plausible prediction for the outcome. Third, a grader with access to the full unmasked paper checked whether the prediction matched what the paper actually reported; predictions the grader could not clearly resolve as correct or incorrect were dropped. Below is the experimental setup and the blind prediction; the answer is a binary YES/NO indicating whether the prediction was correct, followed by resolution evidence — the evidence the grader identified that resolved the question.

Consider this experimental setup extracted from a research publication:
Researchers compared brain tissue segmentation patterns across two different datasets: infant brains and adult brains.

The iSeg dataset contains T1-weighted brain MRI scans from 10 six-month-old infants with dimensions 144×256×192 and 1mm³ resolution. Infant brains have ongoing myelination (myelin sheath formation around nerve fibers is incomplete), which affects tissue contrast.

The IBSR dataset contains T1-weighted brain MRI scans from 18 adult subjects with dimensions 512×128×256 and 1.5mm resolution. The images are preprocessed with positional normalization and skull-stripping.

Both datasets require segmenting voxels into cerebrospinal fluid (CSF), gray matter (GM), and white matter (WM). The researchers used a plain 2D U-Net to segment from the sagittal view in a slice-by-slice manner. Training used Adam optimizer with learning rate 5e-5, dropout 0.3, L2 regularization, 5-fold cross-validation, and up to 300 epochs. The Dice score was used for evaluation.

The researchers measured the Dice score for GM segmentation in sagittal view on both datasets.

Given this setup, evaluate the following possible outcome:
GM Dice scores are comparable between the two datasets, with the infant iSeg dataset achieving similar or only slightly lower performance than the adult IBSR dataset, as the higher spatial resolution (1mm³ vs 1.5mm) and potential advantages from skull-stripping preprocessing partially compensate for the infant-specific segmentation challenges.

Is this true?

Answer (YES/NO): NO